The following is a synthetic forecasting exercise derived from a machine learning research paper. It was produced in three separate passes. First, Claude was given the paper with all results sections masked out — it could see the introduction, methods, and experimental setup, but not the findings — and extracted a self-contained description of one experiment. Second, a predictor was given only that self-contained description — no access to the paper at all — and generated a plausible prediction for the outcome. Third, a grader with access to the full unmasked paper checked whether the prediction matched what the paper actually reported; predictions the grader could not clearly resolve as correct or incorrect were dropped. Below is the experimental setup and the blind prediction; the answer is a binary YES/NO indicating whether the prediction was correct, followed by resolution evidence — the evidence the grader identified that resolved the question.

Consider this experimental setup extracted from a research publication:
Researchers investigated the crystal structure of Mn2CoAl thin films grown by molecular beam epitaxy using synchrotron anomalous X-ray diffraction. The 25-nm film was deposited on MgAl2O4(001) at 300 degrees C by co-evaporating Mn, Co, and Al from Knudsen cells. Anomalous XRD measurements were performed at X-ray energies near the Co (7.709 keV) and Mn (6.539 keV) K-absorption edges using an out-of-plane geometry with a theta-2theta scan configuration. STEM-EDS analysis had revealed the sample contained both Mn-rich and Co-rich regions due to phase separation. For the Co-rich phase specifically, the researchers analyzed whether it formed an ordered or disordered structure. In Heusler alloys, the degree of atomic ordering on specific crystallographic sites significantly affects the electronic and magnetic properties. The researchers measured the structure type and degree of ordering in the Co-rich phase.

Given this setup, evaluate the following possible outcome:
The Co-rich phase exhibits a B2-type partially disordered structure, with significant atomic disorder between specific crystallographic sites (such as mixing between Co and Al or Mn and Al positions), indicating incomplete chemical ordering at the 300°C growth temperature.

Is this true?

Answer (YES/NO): NO